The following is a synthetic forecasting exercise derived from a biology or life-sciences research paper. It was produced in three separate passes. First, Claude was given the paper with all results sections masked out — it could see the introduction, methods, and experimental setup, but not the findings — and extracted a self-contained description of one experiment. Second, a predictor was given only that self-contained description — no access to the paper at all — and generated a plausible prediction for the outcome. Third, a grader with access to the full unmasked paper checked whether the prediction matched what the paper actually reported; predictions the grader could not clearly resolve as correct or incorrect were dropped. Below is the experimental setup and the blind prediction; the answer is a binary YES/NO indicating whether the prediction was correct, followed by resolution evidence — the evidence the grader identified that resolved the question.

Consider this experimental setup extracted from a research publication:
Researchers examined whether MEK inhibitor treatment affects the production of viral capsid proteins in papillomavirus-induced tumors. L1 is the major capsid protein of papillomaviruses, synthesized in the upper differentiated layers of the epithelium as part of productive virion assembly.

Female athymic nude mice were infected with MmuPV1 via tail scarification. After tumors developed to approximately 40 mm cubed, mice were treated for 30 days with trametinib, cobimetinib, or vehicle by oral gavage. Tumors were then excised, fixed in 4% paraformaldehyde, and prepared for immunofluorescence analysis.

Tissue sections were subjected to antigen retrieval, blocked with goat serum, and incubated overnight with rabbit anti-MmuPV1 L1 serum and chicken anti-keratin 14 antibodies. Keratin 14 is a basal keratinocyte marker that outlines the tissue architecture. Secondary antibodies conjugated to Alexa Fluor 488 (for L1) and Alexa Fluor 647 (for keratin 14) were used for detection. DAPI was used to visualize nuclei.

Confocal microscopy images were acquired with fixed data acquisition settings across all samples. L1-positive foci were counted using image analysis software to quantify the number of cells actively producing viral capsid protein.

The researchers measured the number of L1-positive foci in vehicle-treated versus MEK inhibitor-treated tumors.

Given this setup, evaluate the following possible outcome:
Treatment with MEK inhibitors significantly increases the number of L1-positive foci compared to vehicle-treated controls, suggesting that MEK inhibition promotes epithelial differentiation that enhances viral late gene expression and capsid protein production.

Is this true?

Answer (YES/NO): NO